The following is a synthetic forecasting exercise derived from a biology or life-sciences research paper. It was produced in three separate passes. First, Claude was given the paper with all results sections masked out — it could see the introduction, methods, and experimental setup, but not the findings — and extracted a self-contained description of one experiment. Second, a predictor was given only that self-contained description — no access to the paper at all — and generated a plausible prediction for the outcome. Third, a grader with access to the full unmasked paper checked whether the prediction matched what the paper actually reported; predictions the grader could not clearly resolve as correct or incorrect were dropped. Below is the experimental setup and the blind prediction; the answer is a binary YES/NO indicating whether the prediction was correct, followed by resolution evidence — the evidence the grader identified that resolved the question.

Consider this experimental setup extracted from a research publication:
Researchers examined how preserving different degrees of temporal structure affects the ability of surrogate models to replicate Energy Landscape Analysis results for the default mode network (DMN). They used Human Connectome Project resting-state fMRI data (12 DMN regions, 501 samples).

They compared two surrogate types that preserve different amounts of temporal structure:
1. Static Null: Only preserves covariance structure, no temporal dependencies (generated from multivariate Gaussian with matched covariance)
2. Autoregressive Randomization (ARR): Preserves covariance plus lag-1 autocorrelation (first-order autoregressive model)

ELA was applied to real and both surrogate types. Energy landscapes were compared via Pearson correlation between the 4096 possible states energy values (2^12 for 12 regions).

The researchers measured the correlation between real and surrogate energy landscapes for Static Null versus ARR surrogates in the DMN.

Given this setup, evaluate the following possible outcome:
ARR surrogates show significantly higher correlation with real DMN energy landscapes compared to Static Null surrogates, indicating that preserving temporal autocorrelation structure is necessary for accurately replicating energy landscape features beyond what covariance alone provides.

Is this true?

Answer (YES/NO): NO